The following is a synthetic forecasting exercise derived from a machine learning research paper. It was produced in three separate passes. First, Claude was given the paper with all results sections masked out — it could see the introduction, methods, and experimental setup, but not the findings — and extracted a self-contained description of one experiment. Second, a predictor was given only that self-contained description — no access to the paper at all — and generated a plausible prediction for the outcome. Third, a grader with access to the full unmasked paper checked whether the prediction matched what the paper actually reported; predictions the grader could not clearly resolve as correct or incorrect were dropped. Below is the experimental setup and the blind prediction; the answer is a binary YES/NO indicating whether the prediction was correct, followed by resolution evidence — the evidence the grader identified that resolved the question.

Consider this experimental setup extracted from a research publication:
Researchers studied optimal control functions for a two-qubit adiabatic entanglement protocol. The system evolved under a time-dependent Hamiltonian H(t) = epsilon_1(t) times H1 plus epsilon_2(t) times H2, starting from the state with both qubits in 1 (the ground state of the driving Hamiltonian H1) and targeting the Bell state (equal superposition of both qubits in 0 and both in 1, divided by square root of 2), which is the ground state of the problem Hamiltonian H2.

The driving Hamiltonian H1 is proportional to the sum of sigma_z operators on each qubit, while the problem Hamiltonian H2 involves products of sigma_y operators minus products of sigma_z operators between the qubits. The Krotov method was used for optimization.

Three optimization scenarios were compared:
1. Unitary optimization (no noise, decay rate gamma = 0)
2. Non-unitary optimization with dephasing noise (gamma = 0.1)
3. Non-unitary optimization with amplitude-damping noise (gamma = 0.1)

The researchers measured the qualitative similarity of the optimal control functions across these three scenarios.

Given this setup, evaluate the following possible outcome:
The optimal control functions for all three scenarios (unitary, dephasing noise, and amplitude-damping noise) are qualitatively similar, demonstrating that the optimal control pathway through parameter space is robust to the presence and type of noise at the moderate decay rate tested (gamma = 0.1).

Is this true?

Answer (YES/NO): NO